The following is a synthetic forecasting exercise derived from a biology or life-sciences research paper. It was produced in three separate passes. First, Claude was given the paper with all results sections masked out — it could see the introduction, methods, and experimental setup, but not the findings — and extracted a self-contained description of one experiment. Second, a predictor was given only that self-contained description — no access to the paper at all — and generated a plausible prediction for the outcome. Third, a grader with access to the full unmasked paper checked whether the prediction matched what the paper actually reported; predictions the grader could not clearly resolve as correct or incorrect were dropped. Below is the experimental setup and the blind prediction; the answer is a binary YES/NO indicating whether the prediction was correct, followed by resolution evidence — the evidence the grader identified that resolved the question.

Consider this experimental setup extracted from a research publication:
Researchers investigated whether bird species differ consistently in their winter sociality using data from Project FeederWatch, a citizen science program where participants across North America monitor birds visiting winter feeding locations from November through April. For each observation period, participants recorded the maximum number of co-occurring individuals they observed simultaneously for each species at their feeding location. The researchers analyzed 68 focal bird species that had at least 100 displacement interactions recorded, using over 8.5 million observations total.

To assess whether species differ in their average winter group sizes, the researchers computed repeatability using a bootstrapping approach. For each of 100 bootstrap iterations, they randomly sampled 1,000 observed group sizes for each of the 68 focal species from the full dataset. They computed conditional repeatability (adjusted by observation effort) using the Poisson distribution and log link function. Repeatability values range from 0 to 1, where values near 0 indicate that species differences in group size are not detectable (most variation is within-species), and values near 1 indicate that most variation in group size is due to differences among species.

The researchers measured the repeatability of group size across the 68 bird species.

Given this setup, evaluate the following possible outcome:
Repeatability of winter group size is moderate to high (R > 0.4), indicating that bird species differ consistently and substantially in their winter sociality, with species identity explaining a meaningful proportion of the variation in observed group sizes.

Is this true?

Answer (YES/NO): NO